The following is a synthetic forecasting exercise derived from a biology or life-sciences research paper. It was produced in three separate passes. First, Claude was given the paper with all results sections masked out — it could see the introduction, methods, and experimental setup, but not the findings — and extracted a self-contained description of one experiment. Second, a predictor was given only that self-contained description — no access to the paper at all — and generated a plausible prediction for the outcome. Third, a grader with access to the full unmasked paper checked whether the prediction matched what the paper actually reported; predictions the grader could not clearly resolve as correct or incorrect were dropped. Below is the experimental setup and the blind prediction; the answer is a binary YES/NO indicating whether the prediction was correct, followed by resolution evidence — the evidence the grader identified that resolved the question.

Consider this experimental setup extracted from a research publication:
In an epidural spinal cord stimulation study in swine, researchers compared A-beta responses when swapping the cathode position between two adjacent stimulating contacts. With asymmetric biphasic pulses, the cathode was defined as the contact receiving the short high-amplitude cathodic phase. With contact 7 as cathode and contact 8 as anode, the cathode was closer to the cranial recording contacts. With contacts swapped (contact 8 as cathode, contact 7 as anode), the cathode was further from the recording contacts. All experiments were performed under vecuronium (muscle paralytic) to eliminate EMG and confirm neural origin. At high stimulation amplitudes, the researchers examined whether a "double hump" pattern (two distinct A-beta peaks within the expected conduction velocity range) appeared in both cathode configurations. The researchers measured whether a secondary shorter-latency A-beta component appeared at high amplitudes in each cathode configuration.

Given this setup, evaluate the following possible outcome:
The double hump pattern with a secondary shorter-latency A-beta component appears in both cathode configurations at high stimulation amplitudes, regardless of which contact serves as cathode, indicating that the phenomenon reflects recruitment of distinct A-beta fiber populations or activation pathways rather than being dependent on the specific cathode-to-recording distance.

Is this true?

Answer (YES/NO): NO